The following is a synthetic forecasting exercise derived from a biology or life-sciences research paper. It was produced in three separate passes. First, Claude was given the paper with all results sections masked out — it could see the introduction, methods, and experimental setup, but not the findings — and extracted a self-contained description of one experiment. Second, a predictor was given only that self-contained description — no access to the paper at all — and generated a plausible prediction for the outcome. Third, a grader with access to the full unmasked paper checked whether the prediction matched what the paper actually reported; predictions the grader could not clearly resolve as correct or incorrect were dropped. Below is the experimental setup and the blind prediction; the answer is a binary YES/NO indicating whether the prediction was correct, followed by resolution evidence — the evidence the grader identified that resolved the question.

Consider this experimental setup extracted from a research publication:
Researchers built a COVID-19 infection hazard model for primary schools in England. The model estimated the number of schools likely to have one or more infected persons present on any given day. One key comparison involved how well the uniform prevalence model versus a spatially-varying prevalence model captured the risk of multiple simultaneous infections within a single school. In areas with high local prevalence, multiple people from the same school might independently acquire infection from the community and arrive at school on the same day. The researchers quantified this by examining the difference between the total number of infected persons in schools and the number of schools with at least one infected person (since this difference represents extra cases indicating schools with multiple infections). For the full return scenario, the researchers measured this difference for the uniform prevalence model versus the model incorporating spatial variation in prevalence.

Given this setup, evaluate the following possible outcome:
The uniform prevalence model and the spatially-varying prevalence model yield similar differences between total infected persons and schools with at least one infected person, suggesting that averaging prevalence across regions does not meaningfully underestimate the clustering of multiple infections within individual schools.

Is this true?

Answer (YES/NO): NO